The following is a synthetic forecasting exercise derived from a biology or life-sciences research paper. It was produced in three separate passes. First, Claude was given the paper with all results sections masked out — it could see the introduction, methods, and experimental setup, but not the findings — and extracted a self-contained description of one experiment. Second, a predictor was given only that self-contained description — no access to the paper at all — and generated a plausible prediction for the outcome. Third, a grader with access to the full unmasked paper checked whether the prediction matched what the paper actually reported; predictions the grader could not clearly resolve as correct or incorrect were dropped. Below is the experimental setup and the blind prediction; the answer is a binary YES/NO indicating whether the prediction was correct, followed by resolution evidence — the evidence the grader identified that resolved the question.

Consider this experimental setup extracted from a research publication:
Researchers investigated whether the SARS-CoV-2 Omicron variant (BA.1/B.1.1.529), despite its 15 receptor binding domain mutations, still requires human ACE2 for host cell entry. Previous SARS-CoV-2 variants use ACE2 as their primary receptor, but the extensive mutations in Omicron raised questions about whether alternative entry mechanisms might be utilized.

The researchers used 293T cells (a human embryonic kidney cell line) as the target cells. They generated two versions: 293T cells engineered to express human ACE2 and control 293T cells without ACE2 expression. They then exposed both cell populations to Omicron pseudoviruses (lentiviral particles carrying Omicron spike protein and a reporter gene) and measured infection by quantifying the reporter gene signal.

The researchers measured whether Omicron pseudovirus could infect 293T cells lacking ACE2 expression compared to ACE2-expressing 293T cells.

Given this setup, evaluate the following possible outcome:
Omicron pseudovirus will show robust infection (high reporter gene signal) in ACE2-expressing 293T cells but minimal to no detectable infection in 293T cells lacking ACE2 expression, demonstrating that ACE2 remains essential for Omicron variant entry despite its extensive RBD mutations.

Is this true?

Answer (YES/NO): YES